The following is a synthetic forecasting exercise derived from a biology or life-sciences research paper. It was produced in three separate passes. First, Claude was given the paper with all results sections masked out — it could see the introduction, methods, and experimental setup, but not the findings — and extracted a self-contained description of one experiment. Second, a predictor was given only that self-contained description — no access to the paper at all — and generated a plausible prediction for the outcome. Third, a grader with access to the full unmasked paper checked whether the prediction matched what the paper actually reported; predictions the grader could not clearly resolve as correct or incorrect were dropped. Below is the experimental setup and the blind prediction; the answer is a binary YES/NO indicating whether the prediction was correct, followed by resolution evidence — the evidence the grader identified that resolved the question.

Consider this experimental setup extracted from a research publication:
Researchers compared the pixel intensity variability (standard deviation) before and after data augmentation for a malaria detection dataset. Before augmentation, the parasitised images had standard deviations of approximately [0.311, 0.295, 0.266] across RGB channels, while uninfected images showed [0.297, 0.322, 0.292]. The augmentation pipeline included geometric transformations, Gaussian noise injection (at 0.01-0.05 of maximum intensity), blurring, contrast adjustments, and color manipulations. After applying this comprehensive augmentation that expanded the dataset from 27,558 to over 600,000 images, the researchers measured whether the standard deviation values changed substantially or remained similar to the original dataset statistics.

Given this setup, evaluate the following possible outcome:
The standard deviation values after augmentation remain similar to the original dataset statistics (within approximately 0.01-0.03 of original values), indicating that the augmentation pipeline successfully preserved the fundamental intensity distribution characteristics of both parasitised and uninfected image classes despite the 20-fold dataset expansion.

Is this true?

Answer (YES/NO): YES